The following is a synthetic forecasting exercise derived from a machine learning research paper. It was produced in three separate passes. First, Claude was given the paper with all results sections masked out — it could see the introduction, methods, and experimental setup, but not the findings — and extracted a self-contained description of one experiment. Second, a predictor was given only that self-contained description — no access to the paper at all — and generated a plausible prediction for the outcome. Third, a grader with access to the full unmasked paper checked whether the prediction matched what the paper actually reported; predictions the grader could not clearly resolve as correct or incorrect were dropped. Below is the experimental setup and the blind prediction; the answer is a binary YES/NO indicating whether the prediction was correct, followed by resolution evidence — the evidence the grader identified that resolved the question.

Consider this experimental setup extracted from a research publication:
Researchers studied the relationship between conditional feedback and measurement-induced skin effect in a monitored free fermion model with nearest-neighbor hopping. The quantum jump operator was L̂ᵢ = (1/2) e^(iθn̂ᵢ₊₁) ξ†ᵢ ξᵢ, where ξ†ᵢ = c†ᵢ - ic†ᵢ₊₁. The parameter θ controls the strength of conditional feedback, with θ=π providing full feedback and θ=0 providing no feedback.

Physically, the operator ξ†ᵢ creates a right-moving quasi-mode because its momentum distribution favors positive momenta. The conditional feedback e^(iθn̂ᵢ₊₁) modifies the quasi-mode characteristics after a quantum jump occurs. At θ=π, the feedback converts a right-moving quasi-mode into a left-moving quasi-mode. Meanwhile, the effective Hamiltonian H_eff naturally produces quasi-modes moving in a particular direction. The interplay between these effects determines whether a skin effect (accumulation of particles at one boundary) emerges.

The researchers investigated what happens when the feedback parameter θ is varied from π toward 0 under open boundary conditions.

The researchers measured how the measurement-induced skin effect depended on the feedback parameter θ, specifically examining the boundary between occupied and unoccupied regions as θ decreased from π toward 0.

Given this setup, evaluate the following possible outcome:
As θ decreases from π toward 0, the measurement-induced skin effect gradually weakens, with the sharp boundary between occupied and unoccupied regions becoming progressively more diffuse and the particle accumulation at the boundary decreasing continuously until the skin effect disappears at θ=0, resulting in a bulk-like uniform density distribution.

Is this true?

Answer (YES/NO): YES